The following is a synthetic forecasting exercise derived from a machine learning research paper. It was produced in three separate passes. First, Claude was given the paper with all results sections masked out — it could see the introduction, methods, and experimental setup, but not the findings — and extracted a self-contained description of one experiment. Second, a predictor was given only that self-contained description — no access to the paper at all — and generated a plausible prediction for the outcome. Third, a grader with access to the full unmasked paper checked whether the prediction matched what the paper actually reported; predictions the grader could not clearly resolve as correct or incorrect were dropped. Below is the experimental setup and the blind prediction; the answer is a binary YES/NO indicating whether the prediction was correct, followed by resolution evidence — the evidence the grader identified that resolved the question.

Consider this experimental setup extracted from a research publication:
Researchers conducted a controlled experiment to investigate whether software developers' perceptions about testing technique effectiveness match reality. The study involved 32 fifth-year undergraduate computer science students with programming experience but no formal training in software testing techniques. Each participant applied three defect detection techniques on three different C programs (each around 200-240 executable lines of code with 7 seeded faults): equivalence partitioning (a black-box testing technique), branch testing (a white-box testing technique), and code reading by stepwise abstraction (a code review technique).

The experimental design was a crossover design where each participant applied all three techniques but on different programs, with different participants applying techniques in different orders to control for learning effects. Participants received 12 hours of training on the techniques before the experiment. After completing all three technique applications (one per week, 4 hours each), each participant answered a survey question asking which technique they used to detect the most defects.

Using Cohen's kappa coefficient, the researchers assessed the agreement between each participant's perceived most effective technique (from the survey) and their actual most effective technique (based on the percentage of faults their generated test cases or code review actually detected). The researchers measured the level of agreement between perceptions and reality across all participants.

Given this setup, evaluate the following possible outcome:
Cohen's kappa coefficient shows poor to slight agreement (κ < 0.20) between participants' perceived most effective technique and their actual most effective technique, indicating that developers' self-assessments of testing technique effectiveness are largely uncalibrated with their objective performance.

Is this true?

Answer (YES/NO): NO